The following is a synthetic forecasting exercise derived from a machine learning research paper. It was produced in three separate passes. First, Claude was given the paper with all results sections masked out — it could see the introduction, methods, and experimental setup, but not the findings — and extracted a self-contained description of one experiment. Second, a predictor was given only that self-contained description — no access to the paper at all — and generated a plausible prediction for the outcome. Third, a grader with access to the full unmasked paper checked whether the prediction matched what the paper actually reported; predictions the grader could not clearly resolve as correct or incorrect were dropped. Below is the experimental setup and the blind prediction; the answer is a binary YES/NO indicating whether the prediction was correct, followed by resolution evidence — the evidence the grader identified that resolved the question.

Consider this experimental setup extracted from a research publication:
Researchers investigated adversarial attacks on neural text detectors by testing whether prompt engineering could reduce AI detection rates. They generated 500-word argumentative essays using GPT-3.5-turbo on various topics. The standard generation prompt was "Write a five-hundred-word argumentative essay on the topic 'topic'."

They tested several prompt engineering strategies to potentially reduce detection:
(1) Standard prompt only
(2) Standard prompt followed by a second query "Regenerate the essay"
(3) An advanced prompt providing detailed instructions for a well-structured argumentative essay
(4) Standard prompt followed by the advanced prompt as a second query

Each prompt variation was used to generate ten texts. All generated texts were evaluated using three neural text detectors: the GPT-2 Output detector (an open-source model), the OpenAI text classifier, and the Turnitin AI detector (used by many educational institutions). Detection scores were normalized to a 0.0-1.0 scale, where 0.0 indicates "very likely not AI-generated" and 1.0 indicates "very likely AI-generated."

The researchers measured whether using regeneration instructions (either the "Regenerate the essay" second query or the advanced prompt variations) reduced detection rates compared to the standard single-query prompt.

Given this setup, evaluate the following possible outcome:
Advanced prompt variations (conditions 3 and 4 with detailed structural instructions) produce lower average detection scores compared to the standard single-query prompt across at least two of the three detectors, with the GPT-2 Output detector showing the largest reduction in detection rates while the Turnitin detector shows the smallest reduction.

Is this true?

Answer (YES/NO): NO